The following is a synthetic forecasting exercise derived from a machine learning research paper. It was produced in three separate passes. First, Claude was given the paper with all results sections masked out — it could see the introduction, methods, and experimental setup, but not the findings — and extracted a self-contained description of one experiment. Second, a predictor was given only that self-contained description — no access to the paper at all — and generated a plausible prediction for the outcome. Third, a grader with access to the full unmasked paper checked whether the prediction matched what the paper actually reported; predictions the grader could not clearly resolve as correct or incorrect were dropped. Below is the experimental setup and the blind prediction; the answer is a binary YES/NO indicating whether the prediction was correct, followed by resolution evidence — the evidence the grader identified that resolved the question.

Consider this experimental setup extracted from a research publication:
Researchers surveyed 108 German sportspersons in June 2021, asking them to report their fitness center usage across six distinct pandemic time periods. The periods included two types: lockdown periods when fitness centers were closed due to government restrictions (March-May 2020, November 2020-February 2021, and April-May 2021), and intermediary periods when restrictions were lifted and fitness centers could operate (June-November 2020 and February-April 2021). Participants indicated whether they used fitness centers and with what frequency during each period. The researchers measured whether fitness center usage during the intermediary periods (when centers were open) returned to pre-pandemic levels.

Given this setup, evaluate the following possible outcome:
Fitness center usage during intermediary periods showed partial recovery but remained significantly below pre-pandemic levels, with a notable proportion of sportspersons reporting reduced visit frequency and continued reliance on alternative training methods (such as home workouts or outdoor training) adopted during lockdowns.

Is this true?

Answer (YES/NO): YES